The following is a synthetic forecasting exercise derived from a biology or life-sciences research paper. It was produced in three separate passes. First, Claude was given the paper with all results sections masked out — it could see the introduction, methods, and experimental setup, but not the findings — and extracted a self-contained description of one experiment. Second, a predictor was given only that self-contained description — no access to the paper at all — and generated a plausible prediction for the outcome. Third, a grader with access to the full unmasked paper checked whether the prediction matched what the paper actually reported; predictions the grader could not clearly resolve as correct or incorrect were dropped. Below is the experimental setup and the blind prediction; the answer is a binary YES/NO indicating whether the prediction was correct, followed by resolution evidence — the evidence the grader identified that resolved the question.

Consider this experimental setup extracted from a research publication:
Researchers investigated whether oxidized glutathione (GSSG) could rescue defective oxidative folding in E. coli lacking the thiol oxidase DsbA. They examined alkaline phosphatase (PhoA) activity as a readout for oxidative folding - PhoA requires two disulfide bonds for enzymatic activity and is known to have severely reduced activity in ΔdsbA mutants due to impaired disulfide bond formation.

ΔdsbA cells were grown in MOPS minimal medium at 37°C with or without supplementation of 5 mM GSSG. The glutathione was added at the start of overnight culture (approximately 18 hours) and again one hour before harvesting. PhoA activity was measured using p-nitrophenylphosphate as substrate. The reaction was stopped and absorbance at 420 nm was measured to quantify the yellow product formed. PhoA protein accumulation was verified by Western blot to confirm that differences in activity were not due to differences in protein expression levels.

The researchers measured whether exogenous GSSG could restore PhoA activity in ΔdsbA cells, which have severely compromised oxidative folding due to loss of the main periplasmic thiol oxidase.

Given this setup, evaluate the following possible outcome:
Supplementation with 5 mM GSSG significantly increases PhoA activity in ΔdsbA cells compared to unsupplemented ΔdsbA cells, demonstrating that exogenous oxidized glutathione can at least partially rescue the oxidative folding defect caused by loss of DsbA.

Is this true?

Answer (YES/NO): YES